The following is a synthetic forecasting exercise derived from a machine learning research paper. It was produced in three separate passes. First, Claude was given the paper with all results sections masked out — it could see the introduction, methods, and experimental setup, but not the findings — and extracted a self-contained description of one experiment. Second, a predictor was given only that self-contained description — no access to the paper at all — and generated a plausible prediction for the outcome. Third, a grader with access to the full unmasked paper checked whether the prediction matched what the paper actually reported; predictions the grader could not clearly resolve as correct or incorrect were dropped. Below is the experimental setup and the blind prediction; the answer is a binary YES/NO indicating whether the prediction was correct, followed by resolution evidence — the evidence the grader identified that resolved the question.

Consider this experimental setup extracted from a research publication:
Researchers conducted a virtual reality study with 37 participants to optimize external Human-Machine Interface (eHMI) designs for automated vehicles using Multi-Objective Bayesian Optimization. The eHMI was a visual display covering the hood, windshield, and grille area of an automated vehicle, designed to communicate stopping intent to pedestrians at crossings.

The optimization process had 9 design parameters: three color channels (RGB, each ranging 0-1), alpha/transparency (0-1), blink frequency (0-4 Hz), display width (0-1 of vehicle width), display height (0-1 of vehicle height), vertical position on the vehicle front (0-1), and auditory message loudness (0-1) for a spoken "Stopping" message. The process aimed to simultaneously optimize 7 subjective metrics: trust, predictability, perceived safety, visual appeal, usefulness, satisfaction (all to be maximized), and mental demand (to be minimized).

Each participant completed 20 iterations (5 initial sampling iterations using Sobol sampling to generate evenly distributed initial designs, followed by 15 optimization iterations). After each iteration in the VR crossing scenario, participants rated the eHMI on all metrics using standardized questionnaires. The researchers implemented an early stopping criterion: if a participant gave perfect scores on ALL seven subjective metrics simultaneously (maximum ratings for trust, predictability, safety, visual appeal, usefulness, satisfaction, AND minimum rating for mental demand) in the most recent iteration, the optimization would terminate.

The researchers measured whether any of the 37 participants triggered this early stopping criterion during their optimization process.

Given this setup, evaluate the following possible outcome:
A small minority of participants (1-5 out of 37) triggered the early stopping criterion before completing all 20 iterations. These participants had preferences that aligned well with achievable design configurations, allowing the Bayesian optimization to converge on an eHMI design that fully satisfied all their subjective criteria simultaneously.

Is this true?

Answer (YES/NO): NO